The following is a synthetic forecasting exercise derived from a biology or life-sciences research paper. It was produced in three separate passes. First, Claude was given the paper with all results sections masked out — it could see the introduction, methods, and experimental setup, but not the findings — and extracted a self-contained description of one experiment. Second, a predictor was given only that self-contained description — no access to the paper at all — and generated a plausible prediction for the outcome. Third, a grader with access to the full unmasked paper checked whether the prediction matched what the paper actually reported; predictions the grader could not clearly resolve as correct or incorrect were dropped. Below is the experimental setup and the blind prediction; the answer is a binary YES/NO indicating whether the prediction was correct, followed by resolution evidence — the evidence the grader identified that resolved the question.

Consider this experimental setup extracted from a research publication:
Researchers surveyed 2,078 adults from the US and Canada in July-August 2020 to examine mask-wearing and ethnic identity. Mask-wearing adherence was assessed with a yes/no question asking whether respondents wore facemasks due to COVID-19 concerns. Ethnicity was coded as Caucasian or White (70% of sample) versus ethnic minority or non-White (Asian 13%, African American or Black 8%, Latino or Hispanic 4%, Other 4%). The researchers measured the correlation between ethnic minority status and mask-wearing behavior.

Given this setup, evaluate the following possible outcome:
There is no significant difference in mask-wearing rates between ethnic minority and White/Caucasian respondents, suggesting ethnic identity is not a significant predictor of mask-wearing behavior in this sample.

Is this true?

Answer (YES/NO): NO